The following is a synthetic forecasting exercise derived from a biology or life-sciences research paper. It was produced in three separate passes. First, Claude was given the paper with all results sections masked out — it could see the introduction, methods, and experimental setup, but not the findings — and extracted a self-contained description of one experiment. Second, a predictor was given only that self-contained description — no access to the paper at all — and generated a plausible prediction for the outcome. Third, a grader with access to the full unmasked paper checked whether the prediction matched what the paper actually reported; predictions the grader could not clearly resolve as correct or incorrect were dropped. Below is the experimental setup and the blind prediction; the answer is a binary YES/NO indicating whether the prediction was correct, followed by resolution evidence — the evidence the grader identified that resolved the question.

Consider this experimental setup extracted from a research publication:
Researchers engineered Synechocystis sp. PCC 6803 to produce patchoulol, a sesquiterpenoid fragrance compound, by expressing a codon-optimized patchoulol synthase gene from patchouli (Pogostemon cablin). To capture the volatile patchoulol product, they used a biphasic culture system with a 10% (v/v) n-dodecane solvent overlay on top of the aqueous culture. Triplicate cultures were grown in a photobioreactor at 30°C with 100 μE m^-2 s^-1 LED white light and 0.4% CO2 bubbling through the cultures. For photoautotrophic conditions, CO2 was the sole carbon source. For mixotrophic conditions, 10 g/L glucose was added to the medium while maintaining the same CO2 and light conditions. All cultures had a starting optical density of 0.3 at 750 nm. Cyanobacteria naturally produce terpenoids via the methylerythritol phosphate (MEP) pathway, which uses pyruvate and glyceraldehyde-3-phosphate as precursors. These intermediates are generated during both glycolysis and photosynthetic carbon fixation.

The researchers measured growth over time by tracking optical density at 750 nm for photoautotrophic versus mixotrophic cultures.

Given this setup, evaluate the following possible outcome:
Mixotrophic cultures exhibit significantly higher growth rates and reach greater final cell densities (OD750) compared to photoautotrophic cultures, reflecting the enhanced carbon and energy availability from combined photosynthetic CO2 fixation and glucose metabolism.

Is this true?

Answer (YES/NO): NO